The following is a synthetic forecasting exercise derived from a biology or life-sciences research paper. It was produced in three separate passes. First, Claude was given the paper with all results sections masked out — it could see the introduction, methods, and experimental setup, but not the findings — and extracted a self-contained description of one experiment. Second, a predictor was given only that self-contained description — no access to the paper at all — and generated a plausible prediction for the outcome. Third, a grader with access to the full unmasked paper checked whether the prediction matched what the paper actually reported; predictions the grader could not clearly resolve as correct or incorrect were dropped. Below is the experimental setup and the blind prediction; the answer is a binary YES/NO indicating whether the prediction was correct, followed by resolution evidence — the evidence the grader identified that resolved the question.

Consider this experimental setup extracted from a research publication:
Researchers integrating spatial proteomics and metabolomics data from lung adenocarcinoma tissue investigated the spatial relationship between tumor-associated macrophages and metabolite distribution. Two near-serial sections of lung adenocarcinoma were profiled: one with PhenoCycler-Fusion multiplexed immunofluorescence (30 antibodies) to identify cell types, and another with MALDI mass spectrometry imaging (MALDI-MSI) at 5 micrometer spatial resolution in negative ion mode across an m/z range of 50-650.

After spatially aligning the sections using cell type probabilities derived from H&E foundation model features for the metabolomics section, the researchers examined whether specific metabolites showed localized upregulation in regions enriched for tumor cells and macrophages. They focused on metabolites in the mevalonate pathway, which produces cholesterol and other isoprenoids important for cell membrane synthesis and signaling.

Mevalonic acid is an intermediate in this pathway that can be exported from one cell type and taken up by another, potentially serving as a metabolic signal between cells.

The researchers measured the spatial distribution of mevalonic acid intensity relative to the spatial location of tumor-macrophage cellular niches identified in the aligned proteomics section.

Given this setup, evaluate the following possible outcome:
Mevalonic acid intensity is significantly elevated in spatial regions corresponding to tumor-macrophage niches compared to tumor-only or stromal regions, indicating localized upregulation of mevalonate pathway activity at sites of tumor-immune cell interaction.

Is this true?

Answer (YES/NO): YES